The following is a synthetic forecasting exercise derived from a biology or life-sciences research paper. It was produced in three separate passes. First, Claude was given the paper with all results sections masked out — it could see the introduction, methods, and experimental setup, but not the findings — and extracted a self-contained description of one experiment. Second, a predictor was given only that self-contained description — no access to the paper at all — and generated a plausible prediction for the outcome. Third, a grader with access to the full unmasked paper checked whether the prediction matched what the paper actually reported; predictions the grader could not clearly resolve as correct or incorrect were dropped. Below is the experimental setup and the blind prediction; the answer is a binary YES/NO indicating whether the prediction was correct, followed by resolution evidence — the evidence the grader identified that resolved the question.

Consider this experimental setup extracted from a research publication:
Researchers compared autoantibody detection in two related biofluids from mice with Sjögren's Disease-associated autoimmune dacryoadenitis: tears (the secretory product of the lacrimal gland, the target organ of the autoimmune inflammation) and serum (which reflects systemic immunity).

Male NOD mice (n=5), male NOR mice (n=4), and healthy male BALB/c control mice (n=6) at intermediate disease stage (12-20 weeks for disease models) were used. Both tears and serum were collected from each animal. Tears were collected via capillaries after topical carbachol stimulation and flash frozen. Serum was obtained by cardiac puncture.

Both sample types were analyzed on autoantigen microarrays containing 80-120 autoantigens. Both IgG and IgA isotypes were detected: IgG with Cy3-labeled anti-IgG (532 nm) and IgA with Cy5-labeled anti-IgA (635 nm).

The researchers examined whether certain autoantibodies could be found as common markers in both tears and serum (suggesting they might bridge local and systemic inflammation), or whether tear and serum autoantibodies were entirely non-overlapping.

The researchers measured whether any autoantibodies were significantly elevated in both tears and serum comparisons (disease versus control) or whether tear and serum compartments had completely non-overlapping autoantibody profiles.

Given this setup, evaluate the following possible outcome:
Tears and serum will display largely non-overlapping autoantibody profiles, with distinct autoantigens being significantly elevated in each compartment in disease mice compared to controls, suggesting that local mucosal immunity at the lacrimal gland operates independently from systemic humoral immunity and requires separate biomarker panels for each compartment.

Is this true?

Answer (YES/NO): YES